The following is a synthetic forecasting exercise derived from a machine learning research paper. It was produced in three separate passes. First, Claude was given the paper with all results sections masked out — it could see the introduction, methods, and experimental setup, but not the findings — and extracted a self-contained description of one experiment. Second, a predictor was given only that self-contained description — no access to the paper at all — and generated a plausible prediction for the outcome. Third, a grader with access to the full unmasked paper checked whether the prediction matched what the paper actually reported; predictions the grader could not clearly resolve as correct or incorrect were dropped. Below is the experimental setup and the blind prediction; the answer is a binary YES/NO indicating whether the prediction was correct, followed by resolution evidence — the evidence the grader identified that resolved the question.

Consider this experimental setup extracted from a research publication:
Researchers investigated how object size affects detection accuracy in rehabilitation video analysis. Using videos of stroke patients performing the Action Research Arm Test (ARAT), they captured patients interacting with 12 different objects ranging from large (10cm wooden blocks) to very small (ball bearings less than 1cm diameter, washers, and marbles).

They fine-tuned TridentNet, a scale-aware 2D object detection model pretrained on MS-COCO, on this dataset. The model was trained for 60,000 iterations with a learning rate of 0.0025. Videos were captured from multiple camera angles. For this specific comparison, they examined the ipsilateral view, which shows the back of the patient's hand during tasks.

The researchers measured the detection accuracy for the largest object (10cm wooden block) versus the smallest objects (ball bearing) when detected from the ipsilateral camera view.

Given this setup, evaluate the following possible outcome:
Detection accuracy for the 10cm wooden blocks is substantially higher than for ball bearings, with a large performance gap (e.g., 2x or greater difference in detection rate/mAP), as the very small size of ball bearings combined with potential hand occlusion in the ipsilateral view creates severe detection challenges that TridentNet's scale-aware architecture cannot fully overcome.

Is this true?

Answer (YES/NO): YES